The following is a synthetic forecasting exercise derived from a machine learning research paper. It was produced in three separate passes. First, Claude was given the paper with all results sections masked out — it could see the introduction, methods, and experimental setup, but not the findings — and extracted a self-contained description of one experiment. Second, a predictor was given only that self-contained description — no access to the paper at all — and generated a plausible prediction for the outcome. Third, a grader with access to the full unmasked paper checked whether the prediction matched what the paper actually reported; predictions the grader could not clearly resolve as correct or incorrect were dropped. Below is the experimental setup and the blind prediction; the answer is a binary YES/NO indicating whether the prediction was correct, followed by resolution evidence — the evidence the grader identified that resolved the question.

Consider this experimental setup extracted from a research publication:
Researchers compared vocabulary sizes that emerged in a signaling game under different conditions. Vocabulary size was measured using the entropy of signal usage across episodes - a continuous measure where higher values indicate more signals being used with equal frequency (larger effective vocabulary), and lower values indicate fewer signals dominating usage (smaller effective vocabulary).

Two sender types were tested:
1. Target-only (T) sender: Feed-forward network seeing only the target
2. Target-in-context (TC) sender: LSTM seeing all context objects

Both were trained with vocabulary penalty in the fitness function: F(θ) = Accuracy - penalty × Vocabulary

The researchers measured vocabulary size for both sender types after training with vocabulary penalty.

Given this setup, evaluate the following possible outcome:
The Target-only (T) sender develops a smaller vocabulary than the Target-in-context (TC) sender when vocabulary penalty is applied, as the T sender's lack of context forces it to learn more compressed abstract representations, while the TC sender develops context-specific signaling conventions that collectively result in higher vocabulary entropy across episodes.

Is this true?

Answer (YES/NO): NO